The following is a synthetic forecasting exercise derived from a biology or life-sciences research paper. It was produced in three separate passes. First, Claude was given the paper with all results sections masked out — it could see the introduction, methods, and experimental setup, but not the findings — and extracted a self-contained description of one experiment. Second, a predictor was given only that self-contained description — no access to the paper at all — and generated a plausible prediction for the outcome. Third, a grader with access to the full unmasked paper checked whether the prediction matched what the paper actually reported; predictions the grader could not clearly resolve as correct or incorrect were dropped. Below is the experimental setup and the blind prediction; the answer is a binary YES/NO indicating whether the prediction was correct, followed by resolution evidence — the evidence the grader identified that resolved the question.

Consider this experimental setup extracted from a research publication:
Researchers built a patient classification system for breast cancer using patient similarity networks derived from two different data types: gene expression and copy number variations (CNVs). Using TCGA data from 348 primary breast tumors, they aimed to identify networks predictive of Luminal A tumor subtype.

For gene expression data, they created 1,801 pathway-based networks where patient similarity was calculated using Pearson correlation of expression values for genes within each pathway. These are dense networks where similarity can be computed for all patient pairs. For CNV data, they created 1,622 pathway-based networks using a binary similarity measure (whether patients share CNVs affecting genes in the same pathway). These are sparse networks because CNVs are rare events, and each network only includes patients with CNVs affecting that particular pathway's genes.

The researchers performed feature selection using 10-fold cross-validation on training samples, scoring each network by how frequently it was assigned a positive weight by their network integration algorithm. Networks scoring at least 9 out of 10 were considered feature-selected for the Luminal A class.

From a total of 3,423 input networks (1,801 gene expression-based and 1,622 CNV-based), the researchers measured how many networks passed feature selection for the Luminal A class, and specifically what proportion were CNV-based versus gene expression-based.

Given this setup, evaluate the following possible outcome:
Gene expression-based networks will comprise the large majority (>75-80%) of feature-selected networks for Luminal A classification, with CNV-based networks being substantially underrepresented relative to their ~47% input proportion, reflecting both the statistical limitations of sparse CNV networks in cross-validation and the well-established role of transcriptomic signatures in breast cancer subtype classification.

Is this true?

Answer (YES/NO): YES